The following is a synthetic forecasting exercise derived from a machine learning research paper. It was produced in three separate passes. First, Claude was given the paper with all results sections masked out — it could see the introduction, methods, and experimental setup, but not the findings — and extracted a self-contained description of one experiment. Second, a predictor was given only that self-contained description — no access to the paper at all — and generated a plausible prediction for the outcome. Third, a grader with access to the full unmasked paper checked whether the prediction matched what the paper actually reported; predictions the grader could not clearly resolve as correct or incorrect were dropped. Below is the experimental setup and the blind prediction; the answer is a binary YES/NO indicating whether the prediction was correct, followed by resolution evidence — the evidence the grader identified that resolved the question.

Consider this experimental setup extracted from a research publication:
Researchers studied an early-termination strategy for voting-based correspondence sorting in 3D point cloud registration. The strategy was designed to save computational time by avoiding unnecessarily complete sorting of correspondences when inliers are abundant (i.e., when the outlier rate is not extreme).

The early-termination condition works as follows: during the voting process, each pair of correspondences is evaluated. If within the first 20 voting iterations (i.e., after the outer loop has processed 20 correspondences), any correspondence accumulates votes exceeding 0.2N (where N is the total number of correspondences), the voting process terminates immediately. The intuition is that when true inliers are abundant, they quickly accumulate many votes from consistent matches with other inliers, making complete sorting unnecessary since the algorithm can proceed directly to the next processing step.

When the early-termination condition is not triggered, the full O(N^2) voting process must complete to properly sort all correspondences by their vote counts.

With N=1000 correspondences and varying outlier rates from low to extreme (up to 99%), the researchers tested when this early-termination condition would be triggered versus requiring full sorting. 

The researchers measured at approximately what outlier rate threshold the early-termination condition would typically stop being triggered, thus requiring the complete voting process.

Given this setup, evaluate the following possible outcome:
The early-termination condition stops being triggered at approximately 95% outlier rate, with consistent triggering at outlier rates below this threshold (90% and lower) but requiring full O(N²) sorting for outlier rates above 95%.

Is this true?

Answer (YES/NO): NO